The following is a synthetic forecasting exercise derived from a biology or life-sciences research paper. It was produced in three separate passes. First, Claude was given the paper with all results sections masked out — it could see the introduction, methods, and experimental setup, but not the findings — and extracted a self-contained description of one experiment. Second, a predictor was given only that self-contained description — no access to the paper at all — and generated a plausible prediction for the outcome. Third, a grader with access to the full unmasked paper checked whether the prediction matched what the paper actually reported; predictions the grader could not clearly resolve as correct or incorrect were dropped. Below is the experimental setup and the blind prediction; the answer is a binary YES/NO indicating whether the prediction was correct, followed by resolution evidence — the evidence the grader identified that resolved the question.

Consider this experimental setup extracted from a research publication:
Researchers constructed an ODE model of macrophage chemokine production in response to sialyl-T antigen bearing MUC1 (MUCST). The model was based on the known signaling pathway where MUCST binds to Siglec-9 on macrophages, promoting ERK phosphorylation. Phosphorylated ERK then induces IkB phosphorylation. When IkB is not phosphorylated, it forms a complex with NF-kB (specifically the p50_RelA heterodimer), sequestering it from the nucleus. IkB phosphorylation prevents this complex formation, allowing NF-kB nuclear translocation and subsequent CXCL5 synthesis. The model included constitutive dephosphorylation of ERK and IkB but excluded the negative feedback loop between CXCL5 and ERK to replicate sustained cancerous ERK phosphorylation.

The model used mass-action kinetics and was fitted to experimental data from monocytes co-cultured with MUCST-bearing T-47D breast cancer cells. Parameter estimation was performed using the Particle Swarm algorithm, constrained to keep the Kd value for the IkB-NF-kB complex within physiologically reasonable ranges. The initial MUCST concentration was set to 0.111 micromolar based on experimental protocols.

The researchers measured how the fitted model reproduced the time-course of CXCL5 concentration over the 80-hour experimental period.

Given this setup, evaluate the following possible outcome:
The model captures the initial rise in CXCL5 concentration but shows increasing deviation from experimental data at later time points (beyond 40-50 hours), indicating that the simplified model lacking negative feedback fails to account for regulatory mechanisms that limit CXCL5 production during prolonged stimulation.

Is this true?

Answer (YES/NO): NO